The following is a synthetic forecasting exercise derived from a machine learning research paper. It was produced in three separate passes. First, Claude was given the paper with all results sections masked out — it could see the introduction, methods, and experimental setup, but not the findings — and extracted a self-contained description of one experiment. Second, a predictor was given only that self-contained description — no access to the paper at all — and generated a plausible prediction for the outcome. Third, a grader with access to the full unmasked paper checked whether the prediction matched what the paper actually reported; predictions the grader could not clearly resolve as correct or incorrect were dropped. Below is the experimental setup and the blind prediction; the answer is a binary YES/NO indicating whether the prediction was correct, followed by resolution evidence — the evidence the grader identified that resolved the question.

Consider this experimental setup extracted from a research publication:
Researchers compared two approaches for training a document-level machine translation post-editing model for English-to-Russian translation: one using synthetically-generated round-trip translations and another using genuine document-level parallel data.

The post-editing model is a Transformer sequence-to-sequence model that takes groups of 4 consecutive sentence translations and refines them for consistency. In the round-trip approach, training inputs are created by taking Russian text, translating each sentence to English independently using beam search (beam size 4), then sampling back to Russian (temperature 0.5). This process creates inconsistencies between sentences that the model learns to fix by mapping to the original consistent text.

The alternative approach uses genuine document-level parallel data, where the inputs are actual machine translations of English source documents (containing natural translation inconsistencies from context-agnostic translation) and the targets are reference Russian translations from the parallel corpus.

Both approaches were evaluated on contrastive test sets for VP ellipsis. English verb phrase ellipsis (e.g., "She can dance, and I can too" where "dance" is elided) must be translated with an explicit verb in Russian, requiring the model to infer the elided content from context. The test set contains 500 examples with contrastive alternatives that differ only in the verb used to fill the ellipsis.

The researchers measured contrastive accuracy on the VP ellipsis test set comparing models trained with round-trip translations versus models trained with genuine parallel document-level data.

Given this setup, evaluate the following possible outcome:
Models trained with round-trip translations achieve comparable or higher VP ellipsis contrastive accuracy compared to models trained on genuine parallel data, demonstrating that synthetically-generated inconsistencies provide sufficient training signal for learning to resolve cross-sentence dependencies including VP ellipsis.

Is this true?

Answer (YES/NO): NO